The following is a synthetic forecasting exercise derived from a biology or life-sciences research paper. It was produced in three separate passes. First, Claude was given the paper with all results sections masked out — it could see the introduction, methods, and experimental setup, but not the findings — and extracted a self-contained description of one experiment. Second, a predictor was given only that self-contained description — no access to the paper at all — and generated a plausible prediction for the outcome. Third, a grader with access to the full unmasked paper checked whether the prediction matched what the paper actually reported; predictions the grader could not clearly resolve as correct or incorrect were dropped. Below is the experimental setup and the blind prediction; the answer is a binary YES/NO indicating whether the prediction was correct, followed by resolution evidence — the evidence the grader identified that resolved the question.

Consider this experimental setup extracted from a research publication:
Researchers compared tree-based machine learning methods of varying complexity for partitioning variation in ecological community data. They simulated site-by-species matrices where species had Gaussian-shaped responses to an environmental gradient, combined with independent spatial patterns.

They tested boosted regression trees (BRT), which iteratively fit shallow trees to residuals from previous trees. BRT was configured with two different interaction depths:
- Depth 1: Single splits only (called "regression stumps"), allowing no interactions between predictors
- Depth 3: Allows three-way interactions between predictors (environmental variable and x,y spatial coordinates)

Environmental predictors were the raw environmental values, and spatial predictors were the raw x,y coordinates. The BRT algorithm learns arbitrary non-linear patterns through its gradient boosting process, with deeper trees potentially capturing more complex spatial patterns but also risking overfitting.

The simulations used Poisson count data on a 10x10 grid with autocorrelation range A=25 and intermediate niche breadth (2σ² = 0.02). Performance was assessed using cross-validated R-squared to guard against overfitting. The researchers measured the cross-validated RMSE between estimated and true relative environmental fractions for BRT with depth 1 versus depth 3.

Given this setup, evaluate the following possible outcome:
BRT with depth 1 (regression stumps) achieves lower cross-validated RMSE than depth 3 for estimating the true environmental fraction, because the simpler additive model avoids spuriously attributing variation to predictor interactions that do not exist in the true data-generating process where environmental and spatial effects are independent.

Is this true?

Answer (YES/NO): NO